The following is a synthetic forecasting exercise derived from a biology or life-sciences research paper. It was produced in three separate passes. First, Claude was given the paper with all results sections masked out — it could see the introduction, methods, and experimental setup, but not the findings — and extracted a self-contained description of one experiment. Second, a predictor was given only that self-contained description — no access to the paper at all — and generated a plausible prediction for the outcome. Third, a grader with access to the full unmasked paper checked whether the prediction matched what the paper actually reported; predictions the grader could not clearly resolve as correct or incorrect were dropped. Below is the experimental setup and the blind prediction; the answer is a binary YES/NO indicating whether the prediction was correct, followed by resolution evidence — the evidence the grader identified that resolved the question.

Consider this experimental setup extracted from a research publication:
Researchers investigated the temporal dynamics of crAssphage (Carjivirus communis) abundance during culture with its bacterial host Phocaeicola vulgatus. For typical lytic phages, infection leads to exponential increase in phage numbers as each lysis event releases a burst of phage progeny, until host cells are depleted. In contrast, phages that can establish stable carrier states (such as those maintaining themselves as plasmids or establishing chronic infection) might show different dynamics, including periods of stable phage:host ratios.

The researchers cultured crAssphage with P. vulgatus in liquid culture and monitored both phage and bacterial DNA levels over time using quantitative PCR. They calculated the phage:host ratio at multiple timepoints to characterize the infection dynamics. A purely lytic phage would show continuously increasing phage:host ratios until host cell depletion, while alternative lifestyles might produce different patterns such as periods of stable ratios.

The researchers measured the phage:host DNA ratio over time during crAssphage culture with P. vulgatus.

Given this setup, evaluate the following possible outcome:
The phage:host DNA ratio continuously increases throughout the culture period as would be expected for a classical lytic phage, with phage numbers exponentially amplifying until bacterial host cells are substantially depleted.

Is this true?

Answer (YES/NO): NO